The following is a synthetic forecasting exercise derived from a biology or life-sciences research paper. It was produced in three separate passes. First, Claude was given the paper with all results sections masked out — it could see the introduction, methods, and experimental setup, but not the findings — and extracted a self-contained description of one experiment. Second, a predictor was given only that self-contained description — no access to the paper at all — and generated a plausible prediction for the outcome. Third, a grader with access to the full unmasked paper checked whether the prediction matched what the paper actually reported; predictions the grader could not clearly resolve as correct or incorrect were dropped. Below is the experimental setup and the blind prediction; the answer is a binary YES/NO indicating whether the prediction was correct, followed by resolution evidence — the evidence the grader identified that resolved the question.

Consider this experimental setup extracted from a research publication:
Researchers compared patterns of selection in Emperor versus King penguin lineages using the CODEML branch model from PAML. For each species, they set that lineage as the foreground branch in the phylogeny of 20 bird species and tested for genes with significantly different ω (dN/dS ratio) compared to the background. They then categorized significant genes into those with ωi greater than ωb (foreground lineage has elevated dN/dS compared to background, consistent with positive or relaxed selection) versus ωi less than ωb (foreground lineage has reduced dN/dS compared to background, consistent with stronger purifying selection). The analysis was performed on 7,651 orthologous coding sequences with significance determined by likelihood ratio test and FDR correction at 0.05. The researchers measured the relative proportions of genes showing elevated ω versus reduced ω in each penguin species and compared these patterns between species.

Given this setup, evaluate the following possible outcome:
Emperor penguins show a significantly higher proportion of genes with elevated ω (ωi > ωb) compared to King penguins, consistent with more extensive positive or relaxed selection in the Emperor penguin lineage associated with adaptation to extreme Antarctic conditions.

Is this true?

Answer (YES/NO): YES